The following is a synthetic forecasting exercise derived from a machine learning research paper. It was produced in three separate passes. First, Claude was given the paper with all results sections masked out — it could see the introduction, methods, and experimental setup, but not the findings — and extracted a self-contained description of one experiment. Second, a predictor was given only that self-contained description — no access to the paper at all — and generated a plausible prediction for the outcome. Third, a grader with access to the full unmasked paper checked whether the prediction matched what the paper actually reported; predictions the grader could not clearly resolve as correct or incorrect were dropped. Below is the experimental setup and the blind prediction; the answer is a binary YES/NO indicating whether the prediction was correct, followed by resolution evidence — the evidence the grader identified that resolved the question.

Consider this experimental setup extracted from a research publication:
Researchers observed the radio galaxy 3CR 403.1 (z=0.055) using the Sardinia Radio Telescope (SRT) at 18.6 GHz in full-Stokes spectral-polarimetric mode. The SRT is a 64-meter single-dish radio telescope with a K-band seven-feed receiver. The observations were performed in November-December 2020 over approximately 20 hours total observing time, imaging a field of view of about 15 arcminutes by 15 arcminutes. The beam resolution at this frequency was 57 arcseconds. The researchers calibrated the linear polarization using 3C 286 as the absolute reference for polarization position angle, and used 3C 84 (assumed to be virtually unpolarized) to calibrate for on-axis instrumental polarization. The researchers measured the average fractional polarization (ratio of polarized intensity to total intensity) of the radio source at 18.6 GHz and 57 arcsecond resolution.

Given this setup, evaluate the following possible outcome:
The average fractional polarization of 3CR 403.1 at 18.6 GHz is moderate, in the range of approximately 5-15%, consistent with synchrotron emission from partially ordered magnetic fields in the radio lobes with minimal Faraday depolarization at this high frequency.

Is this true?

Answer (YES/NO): NO